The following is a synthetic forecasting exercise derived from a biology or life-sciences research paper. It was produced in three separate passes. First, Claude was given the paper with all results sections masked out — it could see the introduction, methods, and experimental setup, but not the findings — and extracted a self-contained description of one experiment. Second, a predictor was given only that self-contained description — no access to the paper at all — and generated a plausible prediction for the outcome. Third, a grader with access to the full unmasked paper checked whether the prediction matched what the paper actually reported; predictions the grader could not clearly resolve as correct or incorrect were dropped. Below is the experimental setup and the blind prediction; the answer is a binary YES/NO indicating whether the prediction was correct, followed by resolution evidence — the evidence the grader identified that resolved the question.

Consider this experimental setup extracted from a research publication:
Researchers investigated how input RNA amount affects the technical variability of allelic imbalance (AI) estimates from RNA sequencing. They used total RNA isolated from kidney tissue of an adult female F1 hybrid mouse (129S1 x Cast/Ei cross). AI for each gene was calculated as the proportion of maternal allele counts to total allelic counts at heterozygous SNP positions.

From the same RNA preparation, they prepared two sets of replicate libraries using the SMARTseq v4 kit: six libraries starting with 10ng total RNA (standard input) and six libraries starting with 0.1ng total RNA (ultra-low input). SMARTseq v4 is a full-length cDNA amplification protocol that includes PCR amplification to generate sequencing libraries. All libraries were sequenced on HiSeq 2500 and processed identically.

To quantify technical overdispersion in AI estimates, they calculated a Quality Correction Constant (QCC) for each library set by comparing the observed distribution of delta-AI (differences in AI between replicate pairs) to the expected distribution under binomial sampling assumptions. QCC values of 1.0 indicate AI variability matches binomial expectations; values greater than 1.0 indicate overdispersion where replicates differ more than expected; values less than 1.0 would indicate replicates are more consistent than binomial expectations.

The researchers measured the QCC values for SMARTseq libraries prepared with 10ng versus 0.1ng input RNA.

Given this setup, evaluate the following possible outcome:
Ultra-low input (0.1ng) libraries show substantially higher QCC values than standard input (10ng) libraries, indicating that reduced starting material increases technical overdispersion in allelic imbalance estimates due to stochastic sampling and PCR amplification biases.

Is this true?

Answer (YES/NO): YES